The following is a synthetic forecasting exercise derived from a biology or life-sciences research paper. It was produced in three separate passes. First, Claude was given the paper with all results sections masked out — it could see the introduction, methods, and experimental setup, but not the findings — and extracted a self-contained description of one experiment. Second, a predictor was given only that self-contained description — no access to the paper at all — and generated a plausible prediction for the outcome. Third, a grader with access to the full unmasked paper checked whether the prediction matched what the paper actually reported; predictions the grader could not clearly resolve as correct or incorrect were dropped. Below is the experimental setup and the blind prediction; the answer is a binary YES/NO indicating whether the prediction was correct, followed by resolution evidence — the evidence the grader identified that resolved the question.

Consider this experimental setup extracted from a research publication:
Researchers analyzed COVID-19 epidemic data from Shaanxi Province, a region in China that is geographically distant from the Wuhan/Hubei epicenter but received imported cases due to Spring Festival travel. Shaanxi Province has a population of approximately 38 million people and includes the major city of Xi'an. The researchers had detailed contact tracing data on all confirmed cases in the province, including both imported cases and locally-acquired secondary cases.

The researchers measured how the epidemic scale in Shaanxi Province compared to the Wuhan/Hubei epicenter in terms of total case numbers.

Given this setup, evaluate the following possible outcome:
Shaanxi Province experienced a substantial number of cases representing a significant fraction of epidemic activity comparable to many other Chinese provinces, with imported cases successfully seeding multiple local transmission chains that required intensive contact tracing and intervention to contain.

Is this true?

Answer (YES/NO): NO